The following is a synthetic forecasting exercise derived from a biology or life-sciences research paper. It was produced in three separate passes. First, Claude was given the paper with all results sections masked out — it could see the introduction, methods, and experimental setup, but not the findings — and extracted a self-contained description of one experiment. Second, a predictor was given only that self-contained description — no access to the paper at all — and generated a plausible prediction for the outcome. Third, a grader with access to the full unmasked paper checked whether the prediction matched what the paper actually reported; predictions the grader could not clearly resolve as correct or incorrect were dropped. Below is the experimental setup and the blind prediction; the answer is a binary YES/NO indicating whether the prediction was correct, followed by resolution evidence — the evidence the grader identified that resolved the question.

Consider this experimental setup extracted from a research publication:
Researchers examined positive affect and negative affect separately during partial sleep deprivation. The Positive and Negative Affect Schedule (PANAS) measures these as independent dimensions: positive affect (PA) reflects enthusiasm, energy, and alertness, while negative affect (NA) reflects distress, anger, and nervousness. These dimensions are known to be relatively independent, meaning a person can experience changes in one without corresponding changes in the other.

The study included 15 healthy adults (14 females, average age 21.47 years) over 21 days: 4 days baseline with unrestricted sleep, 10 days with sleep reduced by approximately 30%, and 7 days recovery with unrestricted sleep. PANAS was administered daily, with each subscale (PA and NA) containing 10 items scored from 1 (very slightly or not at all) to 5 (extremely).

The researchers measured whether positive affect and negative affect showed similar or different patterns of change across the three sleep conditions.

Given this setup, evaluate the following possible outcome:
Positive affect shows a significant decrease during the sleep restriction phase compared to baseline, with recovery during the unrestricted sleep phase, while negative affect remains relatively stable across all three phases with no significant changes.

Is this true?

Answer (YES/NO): NO